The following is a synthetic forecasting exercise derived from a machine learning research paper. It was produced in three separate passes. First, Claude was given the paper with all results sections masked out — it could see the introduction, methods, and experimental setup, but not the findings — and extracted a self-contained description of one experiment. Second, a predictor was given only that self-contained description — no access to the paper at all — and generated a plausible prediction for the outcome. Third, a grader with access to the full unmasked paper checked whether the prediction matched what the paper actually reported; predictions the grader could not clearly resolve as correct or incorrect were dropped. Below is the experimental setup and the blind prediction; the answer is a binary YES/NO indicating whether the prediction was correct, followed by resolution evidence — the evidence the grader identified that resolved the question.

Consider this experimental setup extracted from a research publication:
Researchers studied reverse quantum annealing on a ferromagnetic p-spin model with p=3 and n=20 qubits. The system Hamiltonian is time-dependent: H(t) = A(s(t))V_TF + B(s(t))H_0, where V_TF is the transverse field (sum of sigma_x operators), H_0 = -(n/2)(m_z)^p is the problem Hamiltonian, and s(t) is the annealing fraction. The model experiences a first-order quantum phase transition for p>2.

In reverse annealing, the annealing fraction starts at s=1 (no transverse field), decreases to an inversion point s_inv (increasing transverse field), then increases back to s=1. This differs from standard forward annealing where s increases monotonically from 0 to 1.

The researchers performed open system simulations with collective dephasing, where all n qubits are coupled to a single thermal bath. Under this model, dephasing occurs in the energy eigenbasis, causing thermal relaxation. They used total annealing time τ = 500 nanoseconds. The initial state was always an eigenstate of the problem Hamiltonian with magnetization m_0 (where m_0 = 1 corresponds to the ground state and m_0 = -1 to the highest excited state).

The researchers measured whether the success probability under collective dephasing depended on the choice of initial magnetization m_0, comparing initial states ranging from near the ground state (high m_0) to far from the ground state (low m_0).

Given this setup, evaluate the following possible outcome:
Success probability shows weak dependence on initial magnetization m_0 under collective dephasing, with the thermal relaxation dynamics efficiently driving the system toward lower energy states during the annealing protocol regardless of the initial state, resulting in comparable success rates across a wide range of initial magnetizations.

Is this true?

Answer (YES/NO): YES